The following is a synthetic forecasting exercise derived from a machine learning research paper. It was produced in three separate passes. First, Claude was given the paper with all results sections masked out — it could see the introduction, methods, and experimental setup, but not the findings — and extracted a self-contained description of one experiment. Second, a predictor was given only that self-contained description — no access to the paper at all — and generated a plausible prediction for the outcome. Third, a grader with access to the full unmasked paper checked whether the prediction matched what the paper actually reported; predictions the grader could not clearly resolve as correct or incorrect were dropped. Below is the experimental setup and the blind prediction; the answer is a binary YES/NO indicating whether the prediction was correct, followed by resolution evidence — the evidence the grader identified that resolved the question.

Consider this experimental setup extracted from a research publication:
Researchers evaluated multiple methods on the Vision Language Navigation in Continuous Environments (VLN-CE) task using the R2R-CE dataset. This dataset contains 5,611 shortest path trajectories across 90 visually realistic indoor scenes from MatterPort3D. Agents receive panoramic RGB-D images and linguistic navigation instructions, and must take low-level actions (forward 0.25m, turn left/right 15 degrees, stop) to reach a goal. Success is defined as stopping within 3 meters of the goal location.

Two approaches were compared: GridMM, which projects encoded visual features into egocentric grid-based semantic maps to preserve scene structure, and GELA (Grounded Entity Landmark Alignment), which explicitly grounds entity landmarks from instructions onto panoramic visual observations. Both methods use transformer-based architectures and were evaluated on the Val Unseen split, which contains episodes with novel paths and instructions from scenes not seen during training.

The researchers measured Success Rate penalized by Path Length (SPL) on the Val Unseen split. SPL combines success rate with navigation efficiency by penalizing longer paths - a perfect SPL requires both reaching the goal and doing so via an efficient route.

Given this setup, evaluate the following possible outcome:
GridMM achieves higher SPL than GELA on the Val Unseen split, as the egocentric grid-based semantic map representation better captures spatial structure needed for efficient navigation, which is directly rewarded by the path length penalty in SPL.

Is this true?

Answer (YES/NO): NO